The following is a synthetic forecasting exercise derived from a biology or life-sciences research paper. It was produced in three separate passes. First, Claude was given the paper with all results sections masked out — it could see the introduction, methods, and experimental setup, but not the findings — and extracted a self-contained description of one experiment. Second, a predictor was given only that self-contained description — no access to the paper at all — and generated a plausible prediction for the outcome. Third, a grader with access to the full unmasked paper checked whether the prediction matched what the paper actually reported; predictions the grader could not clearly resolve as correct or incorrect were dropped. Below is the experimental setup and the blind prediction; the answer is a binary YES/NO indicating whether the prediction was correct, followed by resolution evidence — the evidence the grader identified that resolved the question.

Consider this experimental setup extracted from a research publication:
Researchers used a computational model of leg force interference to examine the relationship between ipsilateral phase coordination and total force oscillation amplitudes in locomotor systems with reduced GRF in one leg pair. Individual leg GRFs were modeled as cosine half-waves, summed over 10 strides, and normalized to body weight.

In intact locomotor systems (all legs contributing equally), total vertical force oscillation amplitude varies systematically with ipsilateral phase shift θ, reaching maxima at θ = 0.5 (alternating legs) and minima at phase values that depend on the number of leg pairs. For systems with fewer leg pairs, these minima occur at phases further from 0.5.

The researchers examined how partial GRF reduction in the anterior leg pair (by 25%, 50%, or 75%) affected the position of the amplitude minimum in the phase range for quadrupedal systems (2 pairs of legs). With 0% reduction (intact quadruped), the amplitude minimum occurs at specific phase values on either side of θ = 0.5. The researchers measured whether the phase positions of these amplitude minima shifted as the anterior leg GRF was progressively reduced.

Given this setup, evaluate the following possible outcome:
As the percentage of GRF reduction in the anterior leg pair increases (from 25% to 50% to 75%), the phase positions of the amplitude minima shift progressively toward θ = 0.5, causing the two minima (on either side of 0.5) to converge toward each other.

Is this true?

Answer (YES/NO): NO